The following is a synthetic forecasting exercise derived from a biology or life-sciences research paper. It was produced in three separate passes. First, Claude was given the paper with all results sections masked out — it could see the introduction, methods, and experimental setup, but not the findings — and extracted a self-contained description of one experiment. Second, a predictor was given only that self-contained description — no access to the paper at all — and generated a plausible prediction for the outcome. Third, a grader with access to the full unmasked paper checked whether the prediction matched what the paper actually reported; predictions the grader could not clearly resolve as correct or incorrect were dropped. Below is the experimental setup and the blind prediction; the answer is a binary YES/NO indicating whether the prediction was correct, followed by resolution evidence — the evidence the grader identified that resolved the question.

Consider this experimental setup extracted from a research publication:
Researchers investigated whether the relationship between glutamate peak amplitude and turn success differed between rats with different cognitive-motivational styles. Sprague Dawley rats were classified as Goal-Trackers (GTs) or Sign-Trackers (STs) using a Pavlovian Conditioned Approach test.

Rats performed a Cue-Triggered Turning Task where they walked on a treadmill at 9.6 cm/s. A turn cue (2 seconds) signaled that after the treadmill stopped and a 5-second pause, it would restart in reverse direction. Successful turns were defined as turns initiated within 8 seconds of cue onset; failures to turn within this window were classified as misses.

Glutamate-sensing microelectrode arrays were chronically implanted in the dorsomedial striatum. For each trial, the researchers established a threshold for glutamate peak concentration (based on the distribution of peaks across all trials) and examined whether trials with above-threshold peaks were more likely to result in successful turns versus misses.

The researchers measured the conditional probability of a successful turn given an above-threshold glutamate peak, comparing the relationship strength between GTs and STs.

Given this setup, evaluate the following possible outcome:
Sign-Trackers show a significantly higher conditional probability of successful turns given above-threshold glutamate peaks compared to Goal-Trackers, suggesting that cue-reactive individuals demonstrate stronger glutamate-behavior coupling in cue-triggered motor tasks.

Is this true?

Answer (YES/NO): NO